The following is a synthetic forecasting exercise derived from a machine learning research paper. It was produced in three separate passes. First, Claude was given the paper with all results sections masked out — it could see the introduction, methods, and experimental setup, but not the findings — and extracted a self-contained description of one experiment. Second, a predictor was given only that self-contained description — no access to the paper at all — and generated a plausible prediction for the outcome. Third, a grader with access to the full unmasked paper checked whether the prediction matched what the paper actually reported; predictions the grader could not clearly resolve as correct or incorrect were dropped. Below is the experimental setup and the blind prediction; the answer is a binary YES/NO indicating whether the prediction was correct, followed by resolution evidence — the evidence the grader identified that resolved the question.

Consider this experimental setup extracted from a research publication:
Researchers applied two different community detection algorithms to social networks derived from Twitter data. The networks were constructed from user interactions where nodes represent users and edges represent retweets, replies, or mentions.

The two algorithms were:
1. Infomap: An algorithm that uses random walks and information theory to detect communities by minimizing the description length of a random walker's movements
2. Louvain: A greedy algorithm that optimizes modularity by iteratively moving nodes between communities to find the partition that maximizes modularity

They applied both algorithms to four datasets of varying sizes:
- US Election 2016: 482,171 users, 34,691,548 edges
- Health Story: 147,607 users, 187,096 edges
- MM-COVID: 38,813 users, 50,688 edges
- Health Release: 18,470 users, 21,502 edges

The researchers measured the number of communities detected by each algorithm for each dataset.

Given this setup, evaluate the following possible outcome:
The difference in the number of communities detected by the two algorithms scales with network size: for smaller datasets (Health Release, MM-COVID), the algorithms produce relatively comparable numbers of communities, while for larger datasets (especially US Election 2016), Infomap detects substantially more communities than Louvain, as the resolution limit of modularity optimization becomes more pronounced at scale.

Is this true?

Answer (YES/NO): NO